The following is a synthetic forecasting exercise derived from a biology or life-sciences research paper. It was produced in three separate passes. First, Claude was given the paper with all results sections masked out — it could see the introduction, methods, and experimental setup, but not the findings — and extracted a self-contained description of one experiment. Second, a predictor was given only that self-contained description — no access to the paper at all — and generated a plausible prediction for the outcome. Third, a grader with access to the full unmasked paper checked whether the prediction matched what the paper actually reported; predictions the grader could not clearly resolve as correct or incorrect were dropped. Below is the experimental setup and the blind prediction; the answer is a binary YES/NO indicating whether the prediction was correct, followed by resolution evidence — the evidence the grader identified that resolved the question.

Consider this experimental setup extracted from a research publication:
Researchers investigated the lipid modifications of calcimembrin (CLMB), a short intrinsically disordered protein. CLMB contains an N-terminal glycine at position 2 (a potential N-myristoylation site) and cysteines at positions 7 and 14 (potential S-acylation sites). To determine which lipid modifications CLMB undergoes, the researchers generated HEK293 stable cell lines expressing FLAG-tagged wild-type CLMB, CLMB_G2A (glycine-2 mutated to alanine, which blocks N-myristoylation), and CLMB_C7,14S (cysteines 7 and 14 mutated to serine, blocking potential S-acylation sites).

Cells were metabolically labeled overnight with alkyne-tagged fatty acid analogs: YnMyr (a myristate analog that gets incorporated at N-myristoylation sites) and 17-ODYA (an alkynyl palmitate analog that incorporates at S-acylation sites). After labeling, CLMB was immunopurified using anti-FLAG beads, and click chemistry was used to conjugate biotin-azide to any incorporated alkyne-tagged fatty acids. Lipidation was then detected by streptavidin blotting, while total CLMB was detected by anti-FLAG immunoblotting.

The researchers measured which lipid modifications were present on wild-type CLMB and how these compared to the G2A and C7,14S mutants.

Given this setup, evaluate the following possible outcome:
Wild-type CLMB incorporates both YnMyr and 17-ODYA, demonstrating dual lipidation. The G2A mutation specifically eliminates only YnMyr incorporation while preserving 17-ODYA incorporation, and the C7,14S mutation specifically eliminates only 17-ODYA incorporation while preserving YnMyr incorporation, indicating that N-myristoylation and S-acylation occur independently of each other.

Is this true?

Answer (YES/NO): NO